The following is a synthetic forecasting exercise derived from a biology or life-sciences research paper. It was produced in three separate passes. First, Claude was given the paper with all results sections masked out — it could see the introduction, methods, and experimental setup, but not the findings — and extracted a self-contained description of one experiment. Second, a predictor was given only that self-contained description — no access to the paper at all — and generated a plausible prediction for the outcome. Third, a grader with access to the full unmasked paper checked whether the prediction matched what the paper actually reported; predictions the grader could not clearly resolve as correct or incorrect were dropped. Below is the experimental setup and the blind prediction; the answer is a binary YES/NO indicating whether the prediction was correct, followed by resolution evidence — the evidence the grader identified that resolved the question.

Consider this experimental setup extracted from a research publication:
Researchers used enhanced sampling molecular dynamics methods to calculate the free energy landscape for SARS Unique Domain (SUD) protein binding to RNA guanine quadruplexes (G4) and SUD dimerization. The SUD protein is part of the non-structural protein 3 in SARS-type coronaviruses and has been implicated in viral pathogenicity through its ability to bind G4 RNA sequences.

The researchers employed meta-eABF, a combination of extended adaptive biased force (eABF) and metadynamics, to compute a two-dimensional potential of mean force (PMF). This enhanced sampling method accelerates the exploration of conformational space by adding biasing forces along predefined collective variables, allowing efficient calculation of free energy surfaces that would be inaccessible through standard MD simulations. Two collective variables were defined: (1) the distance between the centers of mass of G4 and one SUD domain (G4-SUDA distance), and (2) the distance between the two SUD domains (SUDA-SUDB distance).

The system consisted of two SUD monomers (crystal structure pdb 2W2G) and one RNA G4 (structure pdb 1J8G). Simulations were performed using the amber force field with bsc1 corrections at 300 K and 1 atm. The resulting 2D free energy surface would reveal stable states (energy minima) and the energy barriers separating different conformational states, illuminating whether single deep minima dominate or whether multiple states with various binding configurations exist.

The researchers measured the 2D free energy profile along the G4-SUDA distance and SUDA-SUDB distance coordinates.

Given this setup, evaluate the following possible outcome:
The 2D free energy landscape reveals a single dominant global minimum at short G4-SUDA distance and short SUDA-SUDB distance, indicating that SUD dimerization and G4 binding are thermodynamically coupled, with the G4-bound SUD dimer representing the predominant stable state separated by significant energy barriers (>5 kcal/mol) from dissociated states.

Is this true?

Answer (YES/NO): NO